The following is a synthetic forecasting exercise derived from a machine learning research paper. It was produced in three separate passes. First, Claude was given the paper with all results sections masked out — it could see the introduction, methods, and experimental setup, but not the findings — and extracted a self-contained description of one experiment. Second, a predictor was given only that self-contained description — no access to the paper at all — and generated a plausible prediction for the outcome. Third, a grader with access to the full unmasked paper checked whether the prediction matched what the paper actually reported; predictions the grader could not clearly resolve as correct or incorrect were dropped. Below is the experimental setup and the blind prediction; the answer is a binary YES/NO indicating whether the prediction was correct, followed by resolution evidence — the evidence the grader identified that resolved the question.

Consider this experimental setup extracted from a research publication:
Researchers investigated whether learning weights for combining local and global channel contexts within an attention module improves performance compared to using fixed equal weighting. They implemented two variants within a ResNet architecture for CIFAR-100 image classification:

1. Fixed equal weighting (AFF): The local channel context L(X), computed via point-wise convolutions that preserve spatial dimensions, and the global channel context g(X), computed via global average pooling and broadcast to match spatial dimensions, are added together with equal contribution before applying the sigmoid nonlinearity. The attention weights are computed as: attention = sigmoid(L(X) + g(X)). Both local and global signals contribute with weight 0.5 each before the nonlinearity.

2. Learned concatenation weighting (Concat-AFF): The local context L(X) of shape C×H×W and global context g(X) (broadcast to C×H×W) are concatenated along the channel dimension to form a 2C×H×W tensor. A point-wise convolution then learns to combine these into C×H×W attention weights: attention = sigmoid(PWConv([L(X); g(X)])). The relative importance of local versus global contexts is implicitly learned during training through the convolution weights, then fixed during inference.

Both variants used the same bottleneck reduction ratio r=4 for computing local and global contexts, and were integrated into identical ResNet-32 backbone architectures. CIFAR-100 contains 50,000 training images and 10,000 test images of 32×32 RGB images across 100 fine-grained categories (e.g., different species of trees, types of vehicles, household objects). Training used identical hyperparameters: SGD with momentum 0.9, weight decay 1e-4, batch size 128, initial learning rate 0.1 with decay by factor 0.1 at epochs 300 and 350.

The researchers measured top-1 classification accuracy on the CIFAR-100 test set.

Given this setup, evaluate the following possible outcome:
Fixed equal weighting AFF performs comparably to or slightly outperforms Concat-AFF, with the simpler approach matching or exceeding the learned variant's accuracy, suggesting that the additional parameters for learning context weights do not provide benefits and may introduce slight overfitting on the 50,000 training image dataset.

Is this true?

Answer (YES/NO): YES